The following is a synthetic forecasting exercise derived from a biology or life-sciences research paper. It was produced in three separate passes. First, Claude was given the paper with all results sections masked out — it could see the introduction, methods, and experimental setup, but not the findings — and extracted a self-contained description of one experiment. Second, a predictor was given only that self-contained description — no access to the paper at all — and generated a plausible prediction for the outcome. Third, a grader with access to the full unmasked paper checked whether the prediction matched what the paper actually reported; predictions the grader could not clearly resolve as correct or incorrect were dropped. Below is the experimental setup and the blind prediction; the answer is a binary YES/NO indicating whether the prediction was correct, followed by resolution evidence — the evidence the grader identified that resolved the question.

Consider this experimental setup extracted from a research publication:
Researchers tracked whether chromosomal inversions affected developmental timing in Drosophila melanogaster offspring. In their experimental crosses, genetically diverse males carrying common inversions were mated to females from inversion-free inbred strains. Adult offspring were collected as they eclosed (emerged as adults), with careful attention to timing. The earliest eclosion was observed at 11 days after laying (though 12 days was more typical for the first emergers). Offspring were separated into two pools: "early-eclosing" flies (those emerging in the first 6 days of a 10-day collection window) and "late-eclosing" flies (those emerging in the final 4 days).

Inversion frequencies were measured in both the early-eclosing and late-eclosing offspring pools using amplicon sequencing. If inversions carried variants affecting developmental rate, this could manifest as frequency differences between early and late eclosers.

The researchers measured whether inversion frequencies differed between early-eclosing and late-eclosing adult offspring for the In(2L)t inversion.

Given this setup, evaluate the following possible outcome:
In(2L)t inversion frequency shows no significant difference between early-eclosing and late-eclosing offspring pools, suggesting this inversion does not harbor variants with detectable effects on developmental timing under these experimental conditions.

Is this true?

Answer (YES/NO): YES